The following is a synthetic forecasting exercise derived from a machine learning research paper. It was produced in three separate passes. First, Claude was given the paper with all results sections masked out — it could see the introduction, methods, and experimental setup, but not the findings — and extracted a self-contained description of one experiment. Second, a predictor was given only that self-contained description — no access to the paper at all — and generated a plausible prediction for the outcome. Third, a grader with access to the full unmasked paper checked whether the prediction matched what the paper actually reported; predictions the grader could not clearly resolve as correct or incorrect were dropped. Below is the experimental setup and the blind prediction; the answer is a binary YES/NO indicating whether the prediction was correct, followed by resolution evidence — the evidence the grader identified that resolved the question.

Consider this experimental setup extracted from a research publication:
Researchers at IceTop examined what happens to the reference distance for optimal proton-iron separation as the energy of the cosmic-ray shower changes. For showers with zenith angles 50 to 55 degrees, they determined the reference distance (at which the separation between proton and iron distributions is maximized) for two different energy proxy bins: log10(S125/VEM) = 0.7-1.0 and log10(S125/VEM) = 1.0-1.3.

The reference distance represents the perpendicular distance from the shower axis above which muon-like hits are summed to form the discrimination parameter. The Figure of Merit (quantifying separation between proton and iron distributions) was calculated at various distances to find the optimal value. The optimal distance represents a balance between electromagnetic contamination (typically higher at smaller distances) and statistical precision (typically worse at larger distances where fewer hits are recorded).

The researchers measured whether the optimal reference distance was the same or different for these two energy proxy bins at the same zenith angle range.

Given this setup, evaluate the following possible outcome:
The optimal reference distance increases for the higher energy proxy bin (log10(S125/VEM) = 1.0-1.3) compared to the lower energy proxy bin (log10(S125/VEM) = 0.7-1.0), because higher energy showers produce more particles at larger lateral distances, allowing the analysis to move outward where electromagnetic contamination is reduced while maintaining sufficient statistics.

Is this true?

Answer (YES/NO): NO